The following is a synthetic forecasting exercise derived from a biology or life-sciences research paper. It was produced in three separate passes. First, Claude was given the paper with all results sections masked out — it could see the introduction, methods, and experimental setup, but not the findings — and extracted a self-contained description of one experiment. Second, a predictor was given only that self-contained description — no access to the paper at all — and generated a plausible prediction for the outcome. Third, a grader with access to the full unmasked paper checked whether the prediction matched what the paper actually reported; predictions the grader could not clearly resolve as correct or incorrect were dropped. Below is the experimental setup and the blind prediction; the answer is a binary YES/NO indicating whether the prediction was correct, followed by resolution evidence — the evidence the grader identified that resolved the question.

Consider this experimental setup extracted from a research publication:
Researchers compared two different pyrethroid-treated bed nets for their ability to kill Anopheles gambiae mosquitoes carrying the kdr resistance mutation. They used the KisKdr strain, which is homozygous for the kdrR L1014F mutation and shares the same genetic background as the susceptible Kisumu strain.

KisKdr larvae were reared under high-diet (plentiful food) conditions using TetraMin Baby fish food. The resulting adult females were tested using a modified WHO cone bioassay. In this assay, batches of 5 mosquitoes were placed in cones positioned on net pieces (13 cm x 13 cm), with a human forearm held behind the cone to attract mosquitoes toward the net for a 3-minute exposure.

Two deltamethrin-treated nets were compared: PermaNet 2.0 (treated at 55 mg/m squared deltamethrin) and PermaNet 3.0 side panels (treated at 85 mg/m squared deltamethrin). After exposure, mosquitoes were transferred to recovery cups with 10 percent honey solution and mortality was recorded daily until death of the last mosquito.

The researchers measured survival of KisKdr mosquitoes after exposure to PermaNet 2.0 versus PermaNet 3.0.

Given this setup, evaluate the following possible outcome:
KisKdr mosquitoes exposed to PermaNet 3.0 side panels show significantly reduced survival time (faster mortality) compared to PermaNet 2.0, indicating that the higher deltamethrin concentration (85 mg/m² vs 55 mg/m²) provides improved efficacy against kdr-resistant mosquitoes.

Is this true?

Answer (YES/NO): YES